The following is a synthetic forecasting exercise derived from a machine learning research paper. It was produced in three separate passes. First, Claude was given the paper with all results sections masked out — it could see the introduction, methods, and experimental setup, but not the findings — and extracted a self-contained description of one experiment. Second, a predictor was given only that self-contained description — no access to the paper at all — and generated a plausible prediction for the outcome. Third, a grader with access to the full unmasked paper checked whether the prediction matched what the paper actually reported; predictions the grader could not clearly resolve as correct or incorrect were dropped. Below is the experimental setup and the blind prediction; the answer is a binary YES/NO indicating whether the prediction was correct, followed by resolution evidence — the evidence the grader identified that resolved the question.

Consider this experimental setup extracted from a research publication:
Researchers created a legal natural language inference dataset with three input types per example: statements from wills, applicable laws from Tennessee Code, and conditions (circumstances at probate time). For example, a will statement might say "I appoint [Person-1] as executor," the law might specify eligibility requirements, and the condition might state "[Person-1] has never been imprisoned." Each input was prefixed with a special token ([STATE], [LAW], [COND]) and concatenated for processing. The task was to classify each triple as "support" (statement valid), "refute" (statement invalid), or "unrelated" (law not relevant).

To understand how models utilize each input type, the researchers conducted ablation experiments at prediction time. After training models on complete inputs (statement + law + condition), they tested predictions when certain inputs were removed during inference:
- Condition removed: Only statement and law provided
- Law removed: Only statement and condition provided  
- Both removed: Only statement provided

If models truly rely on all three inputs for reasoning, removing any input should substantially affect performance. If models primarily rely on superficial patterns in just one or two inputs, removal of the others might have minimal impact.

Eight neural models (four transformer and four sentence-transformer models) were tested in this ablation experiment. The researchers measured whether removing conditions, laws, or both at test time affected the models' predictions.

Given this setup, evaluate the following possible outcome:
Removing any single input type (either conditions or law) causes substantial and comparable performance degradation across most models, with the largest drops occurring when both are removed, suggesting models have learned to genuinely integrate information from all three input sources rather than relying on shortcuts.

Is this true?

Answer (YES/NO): NO